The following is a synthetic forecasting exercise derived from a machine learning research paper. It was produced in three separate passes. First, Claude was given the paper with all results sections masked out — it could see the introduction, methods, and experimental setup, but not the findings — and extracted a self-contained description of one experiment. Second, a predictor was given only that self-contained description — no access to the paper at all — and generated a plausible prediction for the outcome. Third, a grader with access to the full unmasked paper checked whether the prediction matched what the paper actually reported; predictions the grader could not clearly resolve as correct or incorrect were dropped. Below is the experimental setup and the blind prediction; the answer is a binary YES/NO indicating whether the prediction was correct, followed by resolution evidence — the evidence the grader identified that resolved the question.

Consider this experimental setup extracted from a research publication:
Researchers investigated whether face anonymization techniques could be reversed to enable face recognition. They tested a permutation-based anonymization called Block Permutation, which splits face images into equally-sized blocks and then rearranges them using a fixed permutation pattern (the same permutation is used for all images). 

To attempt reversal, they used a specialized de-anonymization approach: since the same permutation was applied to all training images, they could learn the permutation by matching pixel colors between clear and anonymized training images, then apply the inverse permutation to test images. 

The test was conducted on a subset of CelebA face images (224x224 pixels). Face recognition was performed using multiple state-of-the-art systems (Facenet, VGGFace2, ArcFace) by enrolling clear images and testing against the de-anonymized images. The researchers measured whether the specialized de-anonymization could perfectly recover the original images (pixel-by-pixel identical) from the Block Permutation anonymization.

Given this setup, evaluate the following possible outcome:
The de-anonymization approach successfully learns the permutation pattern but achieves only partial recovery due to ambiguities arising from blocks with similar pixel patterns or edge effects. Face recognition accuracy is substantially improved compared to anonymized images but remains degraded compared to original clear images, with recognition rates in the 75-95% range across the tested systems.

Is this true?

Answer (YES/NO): NO